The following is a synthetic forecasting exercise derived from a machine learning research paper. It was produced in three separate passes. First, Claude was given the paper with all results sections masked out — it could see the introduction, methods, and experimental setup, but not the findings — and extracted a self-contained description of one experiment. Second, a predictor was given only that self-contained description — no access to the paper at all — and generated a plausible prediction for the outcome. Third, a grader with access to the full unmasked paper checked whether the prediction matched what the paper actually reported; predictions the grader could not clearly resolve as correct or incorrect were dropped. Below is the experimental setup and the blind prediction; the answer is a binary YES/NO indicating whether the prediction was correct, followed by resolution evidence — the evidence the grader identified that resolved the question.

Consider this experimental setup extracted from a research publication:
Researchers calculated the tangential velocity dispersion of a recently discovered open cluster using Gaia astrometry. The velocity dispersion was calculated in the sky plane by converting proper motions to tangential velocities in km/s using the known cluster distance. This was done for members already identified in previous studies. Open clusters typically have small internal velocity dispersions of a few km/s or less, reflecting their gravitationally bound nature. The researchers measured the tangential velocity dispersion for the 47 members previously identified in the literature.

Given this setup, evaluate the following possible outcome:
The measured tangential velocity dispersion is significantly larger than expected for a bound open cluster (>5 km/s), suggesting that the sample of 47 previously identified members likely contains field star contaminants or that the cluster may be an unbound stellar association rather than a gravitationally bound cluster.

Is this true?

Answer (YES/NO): NO